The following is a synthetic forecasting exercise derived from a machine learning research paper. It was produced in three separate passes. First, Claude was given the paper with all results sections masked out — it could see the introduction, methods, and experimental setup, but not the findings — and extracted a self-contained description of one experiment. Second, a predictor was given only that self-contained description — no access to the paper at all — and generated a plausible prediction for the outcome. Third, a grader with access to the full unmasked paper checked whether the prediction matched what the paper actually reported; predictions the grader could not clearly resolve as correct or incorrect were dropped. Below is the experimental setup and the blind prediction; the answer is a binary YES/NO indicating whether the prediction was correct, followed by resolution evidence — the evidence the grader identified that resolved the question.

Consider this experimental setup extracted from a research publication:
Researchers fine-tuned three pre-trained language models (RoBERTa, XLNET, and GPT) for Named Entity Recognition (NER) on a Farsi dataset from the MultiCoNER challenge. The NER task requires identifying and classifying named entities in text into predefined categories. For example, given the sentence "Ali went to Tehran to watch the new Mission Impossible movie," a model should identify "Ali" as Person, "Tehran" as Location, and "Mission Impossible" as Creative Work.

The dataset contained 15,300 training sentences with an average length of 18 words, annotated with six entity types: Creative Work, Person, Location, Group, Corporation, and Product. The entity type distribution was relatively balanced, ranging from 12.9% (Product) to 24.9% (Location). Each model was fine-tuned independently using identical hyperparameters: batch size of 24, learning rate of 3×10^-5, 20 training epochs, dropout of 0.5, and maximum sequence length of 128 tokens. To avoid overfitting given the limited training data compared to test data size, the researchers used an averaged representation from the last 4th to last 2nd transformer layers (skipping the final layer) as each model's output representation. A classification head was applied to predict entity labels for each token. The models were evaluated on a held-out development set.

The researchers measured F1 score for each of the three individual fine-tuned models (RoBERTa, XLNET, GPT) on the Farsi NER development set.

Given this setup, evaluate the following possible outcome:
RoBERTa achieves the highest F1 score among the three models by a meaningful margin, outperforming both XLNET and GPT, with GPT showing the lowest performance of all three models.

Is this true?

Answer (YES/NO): NO